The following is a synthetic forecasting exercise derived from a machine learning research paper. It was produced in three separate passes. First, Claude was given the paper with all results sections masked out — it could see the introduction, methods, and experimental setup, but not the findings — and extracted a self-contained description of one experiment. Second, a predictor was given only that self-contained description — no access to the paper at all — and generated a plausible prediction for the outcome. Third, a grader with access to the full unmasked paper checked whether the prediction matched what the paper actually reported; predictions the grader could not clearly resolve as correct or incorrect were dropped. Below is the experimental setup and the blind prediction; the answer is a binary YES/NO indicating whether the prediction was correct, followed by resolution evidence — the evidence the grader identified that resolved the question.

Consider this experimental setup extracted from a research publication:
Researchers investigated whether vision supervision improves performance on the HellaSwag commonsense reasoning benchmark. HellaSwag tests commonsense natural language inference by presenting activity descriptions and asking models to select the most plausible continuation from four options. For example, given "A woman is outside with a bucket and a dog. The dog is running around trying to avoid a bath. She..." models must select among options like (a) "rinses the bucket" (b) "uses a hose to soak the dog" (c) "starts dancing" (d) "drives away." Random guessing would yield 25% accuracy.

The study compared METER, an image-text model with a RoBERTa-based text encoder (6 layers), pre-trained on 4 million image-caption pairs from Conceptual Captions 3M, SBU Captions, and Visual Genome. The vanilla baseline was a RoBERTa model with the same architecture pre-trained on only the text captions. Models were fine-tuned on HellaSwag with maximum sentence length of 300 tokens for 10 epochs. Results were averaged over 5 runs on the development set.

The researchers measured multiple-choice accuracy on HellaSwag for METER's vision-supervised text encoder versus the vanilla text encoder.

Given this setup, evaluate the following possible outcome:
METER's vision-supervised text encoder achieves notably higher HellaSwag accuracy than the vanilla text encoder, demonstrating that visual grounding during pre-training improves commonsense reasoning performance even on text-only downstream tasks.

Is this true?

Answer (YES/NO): NO